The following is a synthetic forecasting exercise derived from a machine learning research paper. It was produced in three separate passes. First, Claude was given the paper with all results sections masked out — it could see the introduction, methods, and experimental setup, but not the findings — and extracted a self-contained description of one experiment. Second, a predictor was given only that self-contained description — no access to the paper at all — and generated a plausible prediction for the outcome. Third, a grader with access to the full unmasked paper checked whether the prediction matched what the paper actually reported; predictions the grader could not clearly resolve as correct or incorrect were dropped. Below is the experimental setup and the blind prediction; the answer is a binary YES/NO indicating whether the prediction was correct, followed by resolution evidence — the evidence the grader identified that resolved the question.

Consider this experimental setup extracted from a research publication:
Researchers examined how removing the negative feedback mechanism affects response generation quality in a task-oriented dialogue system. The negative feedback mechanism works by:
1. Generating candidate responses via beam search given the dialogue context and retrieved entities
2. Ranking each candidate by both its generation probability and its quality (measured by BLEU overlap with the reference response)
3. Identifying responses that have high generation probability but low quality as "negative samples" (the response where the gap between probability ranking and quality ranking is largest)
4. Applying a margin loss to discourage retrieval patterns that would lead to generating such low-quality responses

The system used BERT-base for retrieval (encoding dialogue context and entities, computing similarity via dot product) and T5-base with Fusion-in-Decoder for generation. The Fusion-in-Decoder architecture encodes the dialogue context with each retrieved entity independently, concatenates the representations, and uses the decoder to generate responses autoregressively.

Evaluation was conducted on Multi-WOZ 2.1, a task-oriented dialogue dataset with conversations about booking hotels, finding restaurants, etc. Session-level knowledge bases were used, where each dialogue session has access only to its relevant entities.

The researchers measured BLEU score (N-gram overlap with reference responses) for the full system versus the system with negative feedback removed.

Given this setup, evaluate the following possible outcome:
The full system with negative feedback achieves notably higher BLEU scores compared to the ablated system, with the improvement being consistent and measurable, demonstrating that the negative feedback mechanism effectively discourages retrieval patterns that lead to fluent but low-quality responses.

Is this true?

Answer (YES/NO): YES